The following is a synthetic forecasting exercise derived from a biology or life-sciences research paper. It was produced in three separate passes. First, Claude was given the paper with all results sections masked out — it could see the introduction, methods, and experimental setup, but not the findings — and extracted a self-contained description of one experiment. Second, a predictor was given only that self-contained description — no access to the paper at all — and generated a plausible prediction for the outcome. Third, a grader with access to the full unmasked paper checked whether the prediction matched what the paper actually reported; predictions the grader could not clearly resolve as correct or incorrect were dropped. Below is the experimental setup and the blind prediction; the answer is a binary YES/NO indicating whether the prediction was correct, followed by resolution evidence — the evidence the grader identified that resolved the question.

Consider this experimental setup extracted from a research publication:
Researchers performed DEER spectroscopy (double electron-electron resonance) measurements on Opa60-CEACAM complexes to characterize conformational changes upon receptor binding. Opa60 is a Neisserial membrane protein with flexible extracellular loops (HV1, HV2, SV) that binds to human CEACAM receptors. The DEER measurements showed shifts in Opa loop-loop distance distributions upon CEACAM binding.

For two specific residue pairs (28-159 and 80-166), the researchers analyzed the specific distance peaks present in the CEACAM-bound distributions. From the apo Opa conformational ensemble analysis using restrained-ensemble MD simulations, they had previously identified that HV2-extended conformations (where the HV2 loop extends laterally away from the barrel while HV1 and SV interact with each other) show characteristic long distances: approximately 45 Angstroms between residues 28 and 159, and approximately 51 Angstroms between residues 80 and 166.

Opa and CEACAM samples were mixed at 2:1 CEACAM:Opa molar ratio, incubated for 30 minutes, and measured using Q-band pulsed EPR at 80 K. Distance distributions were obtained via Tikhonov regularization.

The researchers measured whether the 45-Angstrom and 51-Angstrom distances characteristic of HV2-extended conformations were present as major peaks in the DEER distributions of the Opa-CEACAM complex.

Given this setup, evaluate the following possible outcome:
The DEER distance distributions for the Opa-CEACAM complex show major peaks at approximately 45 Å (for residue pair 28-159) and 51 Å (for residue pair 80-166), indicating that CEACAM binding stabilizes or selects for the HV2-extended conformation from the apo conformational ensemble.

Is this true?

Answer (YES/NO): YES